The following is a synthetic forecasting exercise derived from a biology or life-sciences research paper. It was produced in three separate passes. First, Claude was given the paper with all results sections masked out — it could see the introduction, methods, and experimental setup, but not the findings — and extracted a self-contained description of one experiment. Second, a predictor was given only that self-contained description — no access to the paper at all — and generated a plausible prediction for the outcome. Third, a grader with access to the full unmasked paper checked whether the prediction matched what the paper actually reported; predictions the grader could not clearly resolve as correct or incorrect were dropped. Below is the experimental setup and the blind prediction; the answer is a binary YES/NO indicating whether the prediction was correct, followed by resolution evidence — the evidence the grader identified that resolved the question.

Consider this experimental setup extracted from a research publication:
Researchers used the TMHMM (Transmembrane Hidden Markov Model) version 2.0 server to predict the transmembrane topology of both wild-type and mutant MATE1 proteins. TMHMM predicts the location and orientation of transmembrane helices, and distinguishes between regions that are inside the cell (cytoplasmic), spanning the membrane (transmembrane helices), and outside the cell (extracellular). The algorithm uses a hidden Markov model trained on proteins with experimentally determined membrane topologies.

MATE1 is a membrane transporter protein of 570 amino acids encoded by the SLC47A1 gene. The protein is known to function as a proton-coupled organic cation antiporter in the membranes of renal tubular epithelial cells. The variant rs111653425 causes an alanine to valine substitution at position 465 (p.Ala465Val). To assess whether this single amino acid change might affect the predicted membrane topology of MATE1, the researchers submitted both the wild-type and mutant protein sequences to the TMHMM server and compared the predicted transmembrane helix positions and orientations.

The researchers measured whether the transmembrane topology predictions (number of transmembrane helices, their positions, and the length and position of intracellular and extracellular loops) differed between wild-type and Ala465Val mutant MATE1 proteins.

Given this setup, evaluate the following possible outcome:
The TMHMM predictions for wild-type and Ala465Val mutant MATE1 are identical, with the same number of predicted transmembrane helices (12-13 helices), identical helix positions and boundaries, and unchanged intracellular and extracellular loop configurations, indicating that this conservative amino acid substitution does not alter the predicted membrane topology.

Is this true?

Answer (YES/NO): YES